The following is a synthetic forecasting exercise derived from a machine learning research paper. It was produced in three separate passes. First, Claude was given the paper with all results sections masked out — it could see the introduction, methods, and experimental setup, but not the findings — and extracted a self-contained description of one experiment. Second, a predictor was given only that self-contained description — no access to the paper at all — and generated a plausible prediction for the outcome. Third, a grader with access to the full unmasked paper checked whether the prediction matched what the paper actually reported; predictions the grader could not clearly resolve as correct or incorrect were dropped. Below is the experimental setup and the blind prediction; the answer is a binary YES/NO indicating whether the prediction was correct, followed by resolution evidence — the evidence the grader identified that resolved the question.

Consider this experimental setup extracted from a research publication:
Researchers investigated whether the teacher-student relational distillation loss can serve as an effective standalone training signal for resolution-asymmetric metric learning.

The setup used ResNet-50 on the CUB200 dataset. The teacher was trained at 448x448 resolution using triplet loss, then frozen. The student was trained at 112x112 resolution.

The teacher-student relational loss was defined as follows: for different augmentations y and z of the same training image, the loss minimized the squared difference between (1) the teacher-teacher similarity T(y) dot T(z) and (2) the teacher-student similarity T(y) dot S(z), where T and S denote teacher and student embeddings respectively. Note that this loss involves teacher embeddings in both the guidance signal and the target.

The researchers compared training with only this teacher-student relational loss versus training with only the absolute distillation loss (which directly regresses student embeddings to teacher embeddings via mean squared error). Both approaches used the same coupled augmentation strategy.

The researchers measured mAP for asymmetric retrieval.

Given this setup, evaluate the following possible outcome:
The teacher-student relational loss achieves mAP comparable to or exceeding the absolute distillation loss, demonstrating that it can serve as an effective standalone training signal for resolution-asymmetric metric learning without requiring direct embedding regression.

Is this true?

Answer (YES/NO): NO